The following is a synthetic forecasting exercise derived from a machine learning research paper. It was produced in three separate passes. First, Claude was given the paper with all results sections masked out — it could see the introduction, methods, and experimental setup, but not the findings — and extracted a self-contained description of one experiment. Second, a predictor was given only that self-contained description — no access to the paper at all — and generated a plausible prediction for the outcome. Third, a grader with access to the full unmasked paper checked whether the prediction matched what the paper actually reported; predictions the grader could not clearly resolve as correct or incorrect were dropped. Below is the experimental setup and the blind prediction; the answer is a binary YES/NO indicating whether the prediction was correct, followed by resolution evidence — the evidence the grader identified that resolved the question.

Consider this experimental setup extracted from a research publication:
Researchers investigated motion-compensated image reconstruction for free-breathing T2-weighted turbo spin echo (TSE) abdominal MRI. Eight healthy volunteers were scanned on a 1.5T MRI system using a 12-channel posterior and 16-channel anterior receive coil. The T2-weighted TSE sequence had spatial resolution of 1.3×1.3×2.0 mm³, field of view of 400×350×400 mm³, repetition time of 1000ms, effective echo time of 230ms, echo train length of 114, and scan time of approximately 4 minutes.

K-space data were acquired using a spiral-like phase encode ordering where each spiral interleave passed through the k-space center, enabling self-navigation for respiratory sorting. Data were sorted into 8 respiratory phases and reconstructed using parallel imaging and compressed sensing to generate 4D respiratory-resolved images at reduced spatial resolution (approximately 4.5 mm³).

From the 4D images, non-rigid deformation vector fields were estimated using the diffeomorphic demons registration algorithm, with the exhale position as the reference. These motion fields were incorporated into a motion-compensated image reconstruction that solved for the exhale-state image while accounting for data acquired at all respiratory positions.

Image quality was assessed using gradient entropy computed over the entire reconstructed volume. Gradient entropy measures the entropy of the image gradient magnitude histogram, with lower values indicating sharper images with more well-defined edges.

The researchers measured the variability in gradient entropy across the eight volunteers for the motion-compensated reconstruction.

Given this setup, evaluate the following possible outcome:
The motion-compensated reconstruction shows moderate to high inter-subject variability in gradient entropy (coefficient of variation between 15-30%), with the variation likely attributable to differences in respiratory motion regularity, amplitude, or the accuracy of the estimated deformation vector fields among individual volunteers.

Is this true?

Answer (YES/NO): NO